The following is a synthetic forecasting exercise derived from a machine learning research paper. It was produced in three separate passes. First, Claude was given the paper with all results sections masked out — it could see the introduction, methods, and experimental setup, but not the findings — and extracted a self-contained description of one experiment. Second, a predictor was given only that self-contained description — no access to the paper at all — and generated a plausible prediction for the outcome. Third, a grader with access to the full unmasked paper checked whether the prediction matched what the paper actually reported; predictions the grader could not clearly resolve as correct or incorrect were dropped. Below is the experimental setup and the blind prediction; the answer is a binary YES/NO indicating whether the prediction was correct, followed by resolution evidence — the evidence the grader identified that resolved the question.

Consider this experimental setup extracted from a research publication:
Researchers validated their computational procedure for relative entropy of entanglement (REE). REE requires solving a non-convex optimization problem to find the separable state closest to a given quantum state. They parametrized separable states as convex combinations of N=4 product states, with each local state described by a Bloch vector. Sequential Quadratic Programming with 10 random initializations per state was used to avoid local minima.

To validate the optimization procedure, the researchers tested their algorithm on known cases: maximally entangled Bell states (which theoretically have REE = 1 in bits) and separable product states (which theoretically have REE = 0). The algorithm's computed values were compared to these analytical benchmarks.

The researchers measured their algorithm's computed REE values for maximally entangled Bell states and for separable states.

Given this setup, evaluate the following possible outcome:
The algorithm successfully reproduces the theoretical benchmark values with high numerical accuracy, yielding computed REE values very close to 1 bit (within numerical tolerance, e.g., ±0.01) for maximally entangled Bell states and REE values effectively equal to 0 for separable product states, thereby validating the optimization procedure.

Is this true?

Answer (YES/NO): YES